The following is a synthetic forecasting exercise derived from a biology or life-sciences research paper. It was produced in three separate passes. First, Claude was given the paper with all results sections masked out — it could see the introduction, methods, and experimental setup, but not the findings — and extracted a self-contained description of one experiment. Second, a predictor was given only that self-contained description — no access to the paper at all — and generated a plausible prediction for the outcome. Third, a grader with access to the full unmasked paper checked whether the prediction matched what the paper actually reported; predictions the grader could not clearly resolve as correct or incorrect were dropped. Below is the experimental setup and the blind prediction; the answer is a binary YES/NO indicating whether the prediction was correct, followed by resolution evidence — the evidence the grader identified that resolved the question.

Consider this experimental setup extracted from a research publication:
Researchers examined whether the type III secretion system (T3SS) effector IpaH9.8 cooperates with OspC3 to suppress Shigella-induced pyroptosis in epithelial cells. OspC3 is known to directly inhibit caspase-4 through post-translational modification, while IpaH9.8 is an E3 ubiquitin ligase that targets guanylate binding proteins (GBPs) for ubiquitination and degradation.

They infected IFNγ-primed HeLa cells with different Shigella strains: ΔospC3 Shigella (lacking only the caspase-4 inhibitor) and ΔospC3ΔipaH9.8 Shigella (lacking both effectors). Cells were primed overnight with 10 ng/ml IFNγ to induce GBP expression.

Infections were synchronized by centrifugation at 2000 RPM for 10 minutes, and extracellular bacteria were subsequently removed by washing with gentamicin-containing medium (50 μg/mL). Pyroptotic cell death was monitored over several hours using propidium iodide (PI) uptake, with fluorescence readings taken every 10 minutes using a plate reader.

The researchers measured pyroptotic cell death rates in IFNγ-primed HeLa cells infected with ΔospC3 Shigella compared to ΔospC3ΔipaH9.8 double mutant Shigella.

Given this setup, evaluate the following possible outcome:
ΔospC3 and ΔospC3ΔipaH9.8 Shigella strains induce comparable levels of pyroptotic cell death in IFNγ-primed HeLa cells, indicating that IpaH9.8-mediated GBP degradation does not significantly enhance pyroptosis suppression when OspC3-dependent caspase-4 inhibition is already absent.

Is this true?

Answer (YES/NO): NO